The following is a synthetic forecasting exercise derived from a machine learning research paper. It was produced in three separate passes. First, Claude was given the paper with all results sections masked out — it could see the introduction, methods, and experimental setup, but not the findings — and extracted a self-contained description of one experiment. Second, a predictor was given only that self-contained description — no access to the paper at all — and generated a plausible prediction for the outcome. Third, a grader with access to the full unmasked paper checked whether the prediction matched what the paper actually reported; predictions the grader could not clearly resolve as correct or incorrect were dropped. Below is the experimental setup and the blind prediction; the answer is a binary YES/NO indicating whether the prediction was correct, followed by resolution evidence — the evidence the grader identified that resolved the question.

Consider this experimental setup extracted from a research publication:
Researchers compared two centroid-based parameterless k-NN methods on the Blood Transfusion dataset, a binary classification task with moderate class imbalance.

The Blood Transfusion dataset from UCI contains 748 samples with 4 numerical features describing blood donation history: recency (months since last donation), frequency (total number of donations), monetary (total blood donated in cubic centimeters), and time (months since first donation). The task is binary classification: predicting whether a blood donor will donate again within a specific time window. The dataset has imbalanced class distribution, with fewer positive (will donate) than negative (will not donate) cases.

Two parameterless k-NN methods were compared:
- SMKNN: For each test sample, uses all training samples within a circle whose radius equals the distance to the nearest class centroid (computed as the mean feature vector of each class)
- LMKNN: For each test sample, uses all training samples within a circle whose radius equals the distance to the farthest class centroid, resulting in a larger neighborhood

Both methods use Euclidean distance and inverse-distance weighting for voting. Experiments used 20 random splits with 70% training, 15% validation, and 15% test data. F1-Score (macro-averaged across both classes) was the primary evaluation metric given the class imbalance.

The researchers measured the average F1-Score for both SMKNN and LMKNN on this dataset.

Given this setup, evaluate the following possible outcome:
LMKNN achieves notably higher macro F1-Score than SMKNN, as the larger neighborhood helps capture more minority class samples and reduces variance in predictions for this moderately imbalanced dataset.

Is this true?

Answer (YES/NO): NO